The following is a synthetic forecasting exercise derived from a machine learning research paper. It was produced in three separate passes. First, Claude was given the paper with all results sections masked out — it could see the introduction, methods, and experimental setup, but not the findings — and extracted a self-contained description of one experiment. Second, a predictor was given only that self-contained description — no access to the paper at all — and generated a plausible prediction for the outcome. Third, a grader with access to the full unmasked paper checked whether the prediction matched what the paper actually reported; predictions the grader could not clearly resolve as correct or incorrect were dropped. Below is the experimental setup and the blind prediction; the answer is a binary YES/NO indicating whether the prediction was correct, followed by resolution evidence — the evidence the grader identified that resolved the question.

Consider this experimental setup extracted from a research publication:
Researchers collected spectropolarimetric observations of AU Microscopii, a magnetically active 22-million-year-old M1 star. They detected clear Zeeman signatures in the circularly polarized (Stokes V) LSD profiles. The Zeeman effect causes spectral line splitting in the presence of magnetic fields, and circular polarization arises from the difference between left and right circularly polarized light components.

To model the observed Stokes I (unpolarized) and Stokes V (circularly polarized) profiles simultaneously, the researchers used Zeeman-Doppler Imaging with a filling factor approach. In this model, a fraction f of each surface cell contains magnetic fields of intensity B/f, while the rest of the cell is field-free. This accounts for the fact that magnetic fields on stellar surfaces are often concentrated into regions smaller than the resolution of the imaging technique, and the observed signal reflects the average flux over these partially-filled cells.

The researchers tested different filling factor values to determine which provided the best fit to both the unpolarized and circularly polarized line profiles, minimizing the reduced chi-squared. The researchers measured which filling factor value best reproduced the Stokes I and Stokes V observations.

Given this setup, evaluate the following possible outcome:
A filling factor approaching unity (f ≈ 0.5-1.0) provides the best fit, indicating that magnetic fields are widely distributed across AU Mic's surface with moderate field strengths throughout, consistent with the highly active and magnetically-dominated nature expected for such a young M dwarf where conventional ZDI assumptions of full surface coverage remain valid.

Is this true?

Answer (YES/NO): NO